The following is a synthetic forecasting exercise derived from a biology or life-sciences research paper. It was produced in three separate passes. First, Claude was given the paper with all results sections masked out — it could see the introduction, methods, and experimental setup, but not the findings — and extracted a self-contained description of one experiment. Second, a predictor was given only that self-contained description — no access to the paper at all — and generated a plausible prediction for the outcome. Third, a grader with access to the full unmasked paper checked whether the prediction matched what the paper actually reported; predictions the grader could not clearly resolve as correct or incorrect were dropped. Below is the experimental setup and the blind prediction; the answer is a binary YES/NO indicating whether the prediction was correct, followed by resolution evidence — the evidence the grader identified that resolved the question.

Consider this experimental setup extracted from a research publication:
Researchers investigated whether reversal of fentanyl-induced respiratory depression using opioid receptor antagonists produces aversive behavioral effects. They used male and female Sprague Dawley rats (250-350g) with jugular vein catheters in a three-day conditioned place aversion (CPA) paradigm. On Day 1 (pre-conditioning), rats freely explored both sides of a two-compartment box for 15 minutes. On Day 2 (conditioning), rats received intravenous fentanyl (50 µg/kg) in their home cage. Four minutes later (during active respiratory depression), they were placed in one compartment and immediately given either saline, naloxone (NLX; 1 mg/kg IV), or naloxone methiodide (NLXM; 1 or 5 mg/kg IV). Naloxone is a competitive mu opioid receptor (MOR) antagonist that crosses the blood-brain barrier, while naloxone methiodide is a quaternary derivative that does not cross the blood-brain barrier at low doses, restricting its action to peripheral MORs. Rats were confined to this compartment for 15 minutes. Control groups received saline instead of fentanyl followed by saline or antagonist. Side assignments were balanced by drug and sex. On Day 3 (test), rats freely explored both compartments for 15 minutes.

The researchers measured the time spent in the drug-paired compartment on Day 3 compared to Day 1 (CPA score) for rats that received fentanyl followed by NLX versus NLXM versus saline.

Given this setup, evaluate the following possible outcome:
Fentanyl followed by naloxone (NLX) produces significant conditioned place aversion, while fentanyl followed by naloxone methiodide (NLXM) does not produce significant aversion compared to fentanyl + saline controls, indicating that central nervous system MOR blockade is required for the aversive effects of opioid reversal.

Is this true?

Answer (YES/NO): YES